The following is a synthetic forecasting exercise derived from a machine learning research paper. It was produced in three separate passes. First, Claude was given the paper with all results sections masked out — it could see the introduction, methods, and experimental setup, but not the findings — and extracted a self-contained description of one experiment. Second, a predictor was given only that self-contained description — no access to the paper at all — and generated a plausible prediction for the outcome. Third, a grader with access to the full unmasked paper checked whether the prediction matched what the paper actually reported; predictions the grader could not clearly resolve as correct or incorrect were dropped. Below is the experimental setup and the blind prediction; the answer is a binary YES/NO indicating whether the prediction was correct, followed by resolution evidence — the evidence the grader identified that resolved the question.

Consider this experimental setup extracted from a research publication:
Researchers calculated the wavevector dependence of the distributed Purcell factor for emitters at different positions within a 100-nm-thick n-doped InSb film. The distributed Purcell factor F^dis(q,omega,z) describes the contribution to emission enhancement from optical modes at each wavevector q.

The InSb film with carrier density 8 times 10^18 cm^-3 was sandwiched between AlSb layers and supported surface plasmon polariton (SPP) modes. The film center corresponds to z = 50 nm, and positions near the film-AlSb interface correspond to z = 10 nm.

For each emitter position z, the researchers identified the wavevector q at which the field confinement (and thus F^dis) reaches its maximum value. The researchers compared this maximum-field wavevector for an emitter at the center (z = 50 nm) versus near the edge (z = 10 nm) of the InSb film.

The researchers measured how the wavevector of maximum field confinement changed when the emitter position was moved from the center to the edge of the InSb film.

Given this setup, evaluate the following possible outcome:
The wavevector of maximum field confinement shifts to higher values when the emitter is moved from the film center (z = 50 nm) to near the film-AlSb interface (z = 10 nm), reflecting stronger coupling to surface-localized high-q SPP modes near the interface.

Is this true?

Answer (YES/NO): YES